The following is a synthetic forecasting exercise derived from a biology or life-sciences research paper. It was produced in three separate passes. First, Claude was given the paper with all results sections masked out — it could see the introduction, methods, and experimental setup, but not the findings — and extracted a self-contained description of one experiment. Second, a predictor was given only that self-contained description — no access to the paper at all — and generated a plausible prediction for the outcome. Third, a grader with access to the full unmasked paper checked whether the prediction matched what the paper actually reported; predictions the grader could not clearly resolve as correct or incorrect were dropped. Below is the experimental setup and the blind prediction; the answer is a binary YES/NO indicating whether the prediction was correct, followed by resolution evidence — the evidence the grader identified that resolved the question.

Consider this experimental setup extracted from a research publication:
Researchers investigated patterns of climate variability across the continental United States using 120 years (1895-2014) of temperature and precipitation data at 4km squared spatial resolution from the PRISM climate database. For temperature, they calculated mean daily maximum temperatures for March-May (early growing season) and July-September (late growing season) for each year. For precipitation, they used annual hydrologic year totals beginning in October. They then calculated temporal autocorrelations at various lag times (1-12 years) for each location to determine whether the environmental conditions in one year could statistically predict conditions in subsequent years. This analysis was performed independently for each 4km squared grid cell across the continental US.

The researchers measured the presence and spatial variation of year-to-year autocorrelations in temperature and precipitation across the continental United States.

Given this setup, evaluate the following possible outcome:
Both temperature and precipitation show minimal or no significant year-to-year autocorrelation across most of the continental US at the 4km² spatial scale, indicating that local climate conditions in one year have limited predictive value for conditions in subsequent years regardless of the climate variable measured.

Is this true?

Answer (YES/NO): NO